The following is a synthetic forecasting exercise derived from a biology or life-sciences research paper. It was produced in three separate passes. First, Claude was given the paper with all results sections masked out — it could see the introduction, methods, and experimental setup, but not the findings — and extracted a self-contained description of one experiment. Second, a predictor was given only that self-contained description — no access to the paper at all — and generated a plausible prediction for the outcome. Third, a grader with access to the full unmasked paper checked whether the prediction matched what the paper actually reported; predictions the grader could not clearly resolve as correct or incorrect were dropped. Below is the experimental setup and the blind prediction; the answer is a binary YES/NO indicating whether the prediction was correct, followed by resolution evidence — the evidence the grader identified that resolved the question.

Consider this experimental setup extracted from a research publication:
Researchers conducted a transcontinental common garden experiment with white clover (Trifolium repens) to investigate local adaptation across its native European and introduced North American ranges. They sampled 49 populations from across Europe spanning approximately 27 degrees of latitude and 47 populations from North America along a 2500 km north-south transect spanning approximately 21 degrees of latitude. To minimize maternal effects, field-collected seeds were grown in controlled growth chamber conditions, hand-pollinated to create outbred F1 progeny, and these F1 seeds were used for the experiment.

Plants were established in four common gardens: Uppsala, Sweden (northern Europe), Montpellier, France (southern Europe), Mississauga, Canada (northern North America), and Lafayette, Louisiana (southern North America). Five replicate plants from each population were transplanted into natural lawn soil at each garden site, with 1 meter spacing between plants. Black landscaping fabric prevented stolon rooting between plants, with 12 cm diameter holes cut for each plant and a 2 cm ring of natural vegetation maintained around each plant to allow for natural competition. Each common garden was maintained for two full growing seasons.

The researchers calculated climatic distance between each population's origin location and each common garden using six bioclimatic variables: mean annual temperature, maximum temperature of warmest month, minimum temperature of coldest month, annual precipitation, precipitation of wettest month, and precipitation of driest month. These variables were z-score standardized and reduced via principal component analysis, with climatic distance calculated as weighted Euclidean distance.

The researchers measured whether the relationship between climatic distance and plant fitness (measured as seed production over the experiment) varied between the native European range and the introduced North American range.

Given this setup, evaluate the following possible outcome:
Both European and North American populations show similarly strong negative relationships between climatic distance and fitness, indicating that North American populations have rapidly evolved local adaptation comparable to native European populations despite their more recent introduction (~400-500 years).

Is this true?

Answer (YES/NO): NO